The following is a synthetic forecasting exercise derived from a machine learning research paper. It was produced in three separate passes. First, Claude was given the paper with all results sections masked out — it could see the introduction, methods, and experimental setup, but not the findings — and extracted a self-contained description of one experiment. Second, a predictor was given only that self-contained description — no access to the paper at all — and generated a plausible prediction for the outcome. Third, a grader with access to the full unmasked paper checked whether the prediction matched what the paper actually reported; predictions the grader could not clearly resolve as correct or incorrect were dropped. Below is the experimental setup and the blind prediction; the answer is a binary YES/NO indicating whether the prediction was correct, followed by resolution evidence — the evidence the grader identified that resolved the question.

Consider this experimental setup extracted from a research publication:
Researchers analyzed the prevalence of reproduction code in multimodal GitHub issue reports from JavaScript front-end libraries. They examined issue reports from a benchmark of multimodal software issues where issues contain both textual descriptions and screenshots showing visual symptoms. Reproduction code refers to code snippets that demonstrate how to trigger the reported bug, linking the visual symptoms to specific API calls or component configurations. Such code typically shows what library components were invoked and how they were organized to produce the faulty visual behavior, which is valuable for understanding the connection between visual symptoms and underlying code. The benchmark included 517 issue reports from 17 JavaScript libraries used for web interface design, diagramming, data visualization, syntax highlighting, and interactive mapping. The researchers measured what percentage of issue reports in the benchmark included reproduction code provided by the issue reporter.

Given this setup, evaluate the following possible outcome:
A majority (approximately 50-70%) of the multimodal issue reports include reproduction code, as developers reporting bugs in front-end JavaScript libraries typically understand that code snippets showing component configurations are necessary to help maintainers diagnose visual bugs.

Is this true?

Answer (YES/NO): NO